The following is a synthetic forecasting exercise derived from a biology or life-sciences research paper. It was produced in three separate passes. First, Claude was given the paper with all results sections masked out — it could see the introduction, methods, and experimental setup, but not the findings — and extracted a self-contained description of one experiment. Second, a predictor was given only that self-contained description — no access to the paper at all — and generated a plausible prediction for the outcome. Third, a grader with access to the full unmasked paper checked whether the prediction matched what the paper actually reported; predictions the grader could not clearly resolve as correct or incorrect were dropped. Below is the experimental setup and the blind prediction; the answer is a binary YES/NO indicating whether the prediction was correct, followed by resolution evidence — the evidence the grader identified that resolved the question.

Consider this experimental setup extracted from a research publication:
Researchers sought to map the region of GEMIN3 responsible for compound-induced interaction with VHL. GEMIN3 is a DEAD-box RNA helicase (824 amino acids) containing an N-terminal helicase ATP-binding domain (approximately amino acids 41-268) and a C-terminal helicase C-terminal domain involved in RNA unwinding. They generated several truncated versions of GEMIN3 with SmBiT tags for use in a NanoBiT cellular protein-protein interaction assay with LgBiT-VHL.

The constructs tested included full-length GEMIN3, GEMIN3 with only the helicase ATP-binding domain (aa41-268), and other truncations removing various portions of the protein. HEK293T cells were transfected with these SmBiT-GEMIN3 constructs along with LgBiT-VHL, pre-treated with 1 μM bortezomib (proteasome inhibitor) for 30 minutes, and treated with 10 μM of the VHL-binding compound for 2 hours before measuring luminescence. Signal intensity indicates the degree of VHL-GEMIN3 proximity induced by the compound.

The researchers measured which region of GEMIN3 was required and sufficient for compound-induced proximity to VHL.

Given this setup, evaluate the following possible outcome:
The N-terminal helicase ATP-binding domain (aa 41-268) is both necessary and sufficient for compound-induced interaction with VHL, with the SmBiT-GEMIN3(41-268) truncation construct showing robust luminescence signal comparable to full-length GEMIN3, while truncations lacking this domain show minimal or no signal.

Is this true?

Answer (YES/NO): YES